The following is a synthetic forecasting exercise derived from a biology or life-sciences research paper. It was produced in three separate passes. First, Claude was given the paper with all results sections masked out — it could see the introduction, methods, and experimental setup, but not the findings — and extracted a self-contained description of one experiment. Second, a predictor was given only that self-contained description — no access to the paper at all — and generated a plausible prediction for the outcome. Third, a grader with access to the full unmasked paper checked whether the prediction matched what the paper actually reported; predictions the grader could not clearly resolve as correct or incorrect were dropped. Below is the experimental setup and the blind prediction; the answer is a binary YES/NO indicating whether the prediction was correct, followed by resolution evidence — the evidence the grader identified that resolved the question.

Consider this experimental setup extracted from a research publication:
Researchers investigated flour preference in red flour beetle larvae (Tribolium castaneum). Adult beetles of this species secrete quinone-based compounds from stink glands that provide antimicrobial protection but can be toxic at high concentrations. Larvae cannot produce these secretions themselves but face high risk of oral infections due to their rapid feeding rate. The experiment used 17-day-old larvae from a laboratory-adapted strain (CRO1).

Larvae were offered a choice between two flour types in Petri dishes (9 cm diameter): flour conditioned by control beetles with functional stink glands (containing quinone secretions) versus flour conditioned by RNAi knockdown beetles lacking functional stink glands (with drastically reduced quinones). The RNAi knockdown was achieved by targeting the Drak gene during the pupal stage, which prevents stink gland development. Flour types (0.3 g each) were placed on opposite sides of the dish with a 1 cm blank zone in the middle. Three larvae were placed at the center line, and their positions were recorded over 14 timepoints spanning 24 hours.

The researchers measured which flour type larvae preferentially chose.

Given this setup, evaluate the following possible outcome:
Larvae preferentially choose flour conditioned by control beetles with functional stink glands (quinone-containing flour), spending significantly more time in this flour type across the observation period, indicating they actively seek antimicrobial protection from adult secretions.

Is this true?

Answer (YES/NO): NO